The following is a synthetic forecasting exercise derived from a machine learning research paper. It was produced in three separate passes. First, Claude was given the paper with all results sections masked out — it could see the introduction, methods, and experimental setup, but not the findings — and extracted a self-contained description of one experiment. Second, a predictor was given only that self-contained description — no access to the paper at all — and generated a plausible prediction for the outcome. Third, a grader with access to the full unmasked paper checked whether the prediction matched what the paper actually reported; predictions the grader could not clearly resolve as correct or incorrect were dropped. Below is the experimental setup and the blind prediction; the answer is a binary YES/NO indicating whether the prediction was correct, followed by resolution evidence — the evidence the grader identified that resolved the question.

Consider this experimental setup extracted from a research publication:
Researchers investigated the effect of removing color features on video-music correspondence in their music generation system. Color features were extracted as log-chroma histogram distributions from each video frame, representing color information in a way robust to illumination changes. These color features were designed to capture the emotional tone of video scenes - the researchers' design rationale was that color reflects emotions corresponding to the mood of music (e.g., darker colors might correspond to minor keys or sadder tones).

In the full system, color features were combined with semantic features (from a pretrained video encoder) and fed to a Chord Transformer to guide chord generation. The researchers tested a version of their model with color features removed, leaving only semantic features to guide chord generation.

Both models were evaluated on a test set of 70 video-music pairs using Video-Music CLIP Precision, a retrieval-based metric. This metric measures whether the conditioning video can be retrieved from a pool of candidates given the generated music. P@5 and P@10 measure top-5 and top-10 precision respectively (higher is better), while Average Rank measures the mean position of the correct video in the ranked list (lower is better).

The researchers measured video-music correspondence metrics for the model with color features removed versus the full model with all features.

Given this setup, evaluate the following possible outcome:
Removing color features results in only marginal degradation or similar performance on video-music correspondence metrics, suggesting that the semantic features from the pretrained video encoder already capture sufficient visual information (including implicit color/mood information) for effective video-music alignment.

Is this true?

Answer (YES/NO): YES